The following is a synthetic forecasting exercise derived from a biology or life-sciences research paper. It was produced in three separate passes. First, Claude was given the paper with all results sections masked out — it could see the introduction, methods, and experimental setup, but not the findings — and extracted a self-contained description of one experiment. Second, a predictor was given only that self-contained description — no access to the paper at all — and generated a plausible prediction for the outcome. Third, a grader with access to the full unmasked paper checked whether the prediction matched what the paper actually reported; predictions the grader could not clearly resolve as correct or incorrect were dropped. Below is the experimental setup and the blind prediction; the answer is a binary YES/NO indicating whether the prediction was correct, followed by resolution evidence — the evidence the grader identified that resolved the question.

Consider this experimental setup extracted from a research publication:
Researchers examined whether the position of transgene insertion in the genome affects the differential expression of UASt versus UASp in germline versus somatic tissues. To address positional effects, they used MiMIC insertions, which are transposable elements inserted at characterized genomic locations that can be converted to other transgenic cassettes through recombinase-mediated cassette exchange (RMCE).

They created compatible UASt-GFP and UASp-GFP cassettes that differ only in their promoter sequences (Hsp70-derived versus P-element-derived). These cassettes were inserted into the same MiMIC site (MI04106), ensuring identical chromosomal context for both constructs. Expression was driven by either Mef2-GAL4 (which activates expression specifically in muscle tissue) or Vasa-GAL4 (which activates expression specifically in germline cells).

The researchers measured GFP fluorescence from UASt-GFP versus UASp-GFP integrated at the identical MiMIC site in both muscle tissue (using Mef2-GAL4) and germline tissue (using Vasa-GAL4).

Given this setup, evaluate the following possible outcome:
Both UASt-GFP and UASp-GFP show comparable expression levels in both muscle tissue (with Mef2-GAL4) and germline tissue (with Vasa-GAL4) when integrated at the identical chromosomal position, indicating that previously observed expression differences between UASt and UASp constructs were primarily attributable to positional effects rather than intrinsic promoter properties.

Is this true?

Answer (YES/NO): NO